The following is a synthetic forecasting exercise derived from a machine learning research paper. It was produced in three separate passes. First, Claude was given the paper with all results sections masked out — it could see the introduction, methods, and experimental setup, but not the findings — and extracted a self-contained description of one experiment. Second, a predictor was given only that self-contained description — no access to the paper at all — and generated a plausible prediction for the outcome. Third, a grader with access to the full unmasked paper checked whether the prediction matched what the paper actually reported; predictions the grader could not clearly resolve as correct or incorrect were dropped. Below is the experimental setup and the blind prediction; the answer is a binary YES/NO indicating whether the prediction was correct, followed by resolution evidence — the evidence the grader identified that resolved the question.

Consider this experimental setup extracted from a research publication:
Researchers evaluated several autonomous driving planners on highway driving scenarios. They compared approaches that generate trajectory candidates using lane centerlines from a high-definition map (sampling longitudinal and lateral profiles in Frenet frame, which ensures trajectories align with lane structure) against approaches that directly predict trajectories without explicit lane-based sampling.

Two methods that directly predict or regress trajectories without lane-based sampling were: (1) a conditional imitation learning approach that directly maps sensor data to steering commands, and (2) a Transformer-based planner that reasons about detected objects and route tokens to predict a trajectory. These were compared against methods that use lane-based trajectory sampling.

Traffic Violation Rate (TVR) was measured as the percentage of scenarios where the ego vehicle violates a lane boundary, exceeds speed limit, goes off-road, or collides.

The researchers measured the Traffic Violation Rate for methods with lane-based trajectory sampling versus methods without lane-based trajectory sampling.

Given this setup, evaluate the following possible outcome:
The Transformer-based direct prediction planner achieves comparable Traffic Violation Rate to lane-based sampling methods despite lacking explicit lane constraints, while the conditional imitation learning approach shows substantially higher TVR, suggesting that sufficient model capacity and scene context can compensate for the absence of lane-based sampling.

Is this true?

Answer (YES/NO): NO